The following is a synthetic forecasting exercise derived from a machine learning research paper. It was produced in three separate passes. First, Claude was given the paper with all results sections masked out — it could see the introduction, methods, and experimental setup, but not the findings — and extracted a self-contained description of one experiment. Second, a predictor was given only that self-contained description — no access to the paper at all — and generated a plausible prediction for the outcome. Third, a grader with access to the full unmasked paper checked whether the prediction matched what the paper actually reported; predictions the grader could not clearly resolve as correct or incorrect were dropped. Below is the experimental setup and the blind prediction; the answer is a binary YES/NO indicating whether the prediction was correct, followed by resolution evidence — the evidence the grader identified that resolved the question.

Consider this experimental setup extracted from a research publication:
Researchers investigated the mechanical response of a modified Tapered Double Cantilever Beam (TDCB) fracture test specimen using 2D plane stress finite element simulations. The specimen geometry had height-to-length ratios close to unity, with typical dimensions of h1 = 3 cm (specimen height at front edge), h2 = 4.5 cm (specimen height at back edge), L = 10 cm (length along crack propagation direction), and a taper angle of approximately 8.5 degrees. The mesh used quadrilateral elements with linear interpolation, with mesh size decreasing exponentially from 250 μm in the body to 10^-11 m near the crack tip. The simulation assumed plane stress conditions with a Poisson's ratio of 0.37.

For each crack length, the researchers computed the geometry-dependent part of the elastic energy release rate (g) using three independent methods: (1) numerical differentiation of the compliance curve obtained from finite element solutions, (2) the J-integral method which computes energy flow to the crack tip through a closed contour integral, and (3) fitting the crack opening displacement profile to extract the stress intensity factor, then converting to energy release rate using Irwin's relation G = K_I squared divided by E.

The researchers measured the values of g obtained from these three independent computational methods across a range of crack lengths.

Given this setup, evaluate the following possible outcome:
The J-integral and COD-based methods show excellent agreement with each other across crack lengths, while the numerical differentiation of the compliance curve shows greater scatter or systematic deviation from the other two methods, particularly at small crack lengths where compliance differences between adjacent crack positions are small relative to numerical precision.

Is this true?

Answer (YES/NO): NO